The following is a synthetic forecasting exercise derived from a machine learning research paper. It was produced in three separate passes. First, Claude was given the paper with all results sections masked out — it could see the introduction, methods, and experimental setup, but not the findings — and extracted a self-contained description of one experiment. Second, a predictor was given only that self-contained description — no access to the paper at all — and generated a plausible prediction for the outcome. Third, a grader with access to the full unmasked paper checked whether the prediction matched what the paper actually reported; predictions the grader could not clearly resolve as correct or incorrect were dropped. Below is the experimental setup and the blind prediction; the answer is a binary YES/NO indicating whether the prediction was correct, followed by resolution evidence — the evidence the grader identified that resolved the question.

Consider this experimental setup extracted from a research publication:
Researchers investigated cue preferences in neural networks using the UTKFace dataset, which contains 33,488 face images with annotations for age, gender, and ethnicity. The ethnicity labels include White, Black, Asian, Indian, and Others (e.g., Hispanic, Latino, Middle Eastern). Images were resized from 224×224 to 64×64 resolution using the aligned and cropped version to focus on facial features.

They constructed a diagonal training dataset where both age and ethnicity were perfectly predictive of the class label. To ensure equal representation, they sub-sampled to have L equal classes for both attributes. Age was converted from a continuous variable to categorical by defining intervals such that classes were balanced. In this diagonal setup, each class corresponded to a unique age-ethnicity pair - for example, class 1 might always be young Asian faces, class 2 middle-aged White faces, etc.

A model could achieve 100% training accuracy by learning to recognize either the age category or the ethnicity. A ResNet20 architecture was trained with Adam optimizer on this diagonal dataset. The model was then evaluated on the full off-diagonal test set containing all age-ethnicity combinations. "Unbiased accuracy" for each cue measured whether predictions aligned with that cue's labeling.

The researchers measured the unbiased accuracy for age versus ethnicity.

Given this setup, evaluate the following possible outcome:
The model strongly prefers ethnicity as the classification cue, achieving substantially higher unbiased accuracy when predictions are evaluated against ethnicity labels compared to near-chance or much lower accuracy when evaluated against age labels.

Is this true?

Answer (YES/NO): YES